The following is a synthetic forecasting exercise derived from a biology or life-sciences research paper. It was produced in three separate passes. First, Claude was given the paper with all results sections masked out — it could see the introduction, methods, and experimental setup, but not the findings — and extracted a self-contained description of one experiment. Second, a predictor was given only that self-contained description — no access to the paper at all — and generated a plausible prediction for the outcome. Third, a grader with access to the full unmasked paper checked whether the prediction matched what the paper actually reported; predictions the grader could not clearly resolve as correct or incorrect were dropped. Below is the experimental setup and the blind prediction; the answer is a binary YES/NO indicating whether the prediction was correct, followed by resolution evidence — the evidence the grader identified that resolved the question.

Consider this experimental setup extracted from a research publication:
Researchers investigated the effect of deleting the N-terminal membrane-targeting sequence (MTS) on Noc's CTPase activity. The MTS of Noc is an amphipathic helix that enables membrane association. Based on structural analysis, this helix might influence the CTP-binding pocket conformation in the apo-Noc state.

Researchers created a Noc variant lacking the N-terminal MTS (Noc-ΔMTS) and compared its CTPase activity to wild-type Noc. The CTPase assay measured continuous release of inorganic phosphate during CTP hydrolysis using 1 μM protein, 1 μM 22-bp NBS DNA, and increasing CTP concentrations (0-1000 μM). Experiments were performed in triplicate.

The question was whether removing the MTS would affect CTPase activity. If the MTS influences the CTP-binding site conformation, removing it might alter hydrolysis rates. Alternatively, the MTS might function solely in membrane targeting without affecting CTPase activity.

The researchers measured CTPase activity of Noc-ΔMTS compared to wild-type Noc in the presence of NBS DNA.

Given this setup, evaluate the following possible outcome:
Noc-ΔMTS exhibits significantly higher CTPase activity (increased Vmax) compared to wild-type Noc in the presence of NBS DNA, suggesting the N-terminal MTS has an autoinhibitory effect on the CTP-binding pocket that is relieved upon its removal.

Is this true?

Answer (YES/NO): NO